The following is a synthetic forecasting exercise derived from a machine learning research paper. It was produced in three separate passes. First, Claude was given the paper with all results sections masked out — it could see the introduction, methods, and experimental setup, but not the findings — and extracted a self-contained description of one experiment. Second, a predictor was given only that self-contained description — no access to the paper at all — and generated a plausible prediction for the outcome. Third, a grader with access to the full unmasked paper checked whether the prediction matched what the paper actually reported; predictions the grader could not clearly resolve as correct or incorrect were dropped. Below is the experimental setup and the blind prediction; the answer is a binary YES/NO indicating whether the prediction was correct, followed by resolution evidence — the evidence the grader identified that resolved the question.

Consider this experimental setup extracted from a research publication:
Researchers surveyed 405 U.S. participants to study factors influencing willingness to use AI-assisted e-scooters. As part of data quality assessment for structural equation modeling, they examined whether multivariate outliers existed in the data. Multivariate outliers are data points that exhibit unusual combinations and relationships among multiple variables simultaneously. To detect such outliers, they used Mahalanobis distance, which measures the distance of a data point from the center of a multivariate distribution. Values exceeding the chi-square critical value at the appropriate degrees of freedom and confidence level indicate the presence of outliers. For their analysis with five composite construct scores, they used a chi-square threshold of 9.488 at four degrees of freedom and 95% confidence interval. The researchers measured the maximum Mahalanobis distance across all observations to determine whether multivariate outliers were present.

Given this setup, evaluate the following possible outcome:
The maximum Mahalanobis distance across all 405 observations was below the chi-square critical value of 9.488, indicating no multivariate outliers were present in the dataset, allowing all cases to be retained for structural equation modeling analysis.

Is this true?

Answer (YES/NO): NO